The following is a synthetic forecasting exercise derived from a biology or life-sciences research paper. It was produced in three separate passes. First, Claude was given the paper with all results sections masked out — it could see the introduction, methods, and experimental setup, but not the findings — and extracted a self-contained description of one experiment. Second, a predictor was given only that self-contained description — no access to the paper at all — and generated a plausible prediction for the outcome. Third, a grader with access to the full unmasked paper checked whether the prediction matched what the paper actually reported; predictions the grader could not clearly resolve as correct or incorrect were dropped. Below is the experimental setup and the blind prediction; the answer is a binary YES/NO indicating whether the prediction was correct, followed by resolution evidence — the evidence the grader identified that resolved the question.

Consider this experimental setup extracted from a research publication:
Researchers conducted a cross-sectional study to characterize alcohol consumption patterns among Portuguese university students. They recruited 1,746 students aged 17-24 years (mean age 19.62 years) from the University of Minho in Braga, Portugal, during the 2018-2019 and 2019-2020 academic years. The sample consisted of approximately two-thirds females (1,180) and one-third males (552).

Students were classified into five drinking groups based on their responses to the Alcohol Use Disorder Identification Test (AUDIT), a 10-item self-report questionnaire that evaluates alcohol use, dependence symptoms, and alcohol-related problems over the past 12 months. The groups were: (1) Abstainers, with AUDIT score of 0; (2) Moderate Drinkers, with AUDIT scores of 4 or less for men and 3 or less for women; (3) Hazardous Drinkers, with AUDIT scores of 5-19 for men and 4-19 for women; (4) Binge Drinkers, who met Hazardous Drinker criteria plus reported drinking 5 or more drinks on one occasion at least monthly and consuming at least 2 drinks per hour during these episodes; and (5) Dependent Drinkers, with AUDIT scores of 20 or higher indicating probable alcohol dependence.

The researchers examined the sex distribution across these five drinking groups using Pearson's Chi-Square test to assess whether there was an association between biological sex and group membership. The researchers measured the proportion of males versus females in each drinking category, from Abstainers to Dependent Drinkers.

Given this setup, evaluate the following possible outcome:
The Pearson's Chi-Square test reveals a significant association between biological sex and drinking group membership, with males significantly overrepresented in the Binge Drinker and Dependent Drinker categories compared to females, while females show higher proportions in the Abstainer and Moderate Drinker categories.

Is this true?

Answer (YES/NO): NO